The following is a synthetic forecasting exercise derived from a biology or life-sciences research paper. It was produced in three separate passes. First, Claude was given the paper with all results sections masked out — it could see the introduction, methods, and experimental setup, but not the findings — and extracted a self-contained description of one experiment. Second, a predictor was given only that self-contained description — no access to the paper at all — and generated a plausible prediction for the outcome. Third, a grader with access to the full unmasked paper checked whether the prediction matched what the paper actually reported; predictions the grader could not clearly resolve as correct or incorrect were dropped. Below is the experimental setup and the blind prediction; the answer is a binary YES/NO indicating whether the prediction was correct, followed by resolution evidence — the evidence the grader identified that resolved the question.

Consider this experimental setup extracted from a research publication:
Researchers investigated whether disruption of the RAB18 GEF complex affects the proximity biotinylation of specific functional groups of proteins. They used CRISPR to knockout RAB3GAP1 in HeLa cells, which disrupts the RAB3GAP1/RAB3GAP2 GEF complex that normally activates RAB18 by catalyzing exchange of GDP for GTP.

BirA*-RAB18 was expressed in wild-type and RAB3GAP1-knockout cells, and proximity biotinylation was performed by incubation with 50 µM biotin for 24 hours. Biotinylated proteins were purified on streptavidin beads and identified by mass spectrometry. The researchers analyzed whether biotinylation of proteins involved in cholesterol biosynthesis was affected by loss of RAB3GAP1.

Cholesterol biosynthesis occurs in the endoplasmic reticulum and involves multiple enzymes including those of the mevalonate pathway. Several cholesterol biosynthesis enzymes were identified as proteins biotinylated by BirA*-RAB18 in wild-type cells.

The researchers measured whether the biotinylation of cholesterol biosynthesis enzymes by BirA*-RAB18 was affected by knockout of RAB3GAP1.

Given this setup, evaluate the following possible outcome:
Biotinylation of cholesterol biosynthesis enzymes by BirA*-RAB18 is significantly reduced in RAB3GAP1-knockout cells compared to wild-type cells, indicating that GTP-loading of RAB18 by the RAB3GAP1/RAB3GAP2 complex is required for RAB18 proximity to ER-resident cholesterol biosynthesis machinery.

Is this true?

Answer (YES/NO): YES